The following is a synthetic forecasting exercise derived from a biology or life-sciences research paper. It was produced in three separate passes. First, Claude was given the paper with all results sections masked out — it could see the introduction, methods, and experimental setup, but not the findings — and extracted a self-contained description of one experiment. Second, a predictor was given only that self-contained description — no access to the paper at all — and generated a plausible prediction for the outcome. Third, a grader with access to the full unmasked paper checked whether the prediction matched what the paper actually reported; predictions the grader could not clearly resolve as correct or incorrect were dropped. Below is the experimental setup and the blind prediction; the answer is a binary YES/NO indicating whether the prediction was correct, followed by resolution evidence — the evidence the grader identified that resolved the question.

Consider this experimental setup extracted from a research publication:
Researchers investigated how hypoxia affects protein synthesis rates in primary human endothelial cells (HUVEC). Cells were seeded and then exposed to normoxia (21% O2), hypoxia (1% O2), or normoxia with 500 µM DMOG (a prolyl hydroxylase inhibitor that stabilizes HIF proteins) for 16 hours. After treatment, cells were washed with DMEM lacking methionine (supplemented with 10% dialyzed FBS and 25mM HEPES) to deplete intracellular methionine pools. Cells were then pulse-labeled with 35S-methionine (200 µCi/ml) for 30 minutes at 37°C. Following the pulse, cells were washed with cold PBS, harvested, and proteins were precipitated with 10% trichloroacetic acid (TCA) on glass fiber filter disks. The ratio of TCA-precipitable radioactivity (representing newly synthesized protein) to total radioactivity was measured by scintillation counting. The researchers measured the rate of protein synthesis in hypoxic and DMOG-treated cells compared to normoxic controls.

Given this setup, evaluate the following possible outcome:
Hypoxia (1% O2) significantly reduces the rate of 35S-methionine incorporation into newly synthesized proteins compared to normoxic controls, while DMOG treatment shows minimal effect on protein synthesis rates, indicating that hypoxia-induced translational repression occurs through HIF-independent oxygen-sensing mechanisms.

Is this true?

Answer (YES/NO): NO